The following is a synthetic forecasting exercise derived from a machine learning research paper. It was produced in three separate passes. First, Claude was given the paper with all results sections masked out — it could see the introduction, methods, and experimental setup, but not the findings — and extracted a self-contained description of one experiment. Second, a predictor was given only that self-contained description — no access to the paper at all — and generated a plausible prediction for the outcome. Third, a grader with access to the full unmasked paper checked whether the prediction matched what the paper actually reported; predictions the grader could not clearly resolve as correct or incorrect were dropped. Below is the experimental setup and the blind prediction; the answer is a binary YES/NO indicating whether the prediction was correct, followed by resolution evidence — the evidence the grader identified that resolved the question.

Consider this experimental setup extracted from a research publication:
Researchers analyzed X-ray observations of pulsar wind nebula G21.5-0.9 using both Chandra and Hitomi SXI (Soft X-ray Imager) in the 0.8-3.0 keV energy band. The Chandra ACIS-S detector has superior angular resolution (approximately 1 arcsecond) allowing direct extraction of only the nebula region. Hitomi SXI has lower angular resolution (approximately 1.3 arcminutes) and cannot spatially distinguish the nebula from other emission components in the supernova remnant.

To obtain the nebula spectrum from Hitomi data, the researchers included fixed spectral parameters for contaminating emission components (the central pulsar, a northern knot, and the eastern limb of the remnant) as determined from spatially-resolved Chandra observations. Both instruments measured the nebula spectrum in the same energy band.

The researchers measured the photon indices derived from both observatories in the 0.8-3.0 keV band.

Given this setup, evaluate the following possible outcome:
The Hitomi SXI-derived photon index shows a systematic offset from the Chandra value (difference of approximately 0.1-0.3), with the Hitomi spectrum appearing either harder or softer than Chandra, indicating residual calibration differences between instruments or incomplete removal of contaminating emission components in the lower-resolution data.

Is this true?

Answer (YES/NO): YES